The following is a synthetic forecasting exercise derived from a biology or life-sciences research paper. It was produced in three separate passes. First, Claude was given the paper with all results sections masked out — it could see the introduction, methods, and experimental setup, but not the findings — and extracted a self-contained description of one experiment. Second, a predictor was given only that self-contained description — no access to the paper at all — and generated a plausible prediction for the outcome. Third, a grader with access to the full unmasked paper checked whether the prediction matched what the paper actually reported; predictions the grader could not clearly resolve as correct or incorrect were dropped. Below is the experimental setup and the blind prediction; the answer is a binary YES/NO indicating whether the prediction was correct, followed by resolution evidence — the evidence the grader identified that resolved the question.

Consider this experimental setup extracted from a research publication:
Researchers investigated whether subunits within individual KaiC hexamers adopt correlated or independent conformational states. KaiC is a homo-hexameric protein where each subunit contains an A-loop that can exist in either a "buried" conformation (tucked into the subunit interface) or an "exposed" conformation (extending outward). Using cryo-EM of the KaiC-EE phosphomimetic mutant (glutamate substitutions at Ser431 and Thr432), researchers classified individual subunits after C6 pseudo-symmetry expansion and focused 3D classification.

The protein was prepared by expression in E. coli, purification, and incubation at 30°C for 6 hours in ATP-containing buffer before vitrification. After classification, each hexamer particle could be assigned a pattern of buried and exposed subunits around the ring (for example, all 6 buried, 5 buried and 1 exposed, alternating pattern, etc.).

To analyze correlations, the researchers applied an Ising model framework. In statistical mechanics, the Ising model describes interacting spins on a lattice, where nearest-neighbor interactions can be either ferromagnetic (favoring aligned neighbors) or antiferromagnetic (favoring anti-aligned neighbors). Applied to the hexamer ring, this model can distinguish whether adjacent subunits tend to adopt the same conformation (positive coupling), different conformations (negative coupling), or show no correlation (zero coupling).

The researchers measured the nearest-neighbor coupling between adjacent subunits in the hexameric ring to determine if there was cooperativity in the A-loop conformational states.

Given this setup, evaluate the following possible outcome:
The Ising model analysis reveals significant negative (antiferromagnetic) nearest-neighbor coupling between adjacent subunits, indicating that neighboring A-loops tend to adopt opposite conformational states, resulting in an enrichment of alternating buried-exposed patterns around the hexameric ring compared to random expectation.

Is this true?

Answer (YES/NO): NO